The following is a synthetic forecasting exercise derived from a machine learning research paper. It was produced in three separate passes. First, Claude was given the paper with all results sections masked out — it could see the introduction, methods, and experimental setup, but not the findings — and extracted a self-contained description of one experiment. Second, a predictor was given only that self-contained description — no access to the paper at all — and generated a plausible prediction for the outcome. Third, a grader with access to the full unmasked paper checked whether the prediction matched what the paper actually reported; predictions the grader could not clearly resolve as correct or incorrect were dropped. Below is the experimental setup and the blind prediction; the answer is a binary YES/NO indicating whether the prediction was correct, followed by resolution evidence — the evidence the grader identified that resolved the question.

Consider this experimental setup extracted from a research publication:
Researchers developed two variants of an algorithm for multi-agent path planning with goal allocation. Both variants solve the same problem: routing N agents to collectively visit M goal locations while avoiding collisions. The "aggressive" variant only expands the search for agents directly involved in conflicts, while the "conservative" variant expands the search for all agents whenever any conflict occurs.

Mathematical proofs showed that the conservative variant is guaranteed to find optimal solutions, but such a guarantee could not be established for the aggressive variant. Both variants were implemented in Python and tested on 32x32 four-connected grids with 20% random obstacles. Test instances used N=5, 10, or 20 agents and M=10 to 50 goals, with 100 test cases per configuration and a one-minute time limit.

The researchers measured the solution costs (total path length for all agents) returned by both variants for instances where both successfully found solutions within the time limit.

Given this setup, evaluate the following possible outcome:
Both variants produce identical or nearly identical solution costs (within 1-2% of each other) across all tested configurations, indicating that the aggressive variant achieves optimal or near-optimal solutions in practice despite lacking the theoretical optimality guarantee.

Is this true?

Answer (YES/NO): YES